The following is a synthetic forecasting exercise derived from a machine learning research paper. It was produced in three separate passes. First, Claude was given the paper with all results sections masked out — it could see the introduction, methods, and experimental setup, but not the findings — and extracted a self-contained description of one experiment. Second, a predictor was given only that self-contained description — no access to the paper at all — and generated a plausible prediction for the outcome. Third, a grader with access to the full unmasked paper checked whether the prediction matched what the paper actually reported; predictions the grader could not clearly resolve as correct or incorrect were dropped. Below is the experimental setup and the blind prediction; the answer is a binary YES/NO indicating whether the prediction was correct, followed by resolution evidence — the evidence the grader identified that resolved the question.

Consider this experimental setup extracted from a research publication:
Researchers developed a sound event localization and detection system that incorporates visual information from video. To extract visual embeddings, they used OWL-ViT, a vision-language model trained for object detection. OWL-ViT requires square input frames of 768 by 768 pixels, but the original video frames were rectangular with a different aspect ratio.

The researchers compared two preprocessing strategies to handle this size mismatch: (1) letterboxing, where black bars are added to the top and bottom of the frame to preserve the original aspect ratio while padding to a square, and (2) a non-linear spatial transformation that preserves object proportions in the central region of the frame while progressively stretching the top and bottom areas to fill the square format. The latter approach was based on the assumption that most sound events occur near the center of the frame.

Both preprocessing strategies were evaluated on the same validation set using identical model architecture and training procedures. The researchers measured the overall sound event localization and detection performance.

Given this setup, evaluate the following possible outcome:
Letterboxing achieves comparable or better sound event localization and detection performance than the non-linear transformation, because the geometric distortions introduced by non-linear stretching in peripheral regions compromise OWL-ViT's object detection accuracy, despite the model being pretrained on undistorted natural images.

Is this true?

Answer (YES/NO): NO